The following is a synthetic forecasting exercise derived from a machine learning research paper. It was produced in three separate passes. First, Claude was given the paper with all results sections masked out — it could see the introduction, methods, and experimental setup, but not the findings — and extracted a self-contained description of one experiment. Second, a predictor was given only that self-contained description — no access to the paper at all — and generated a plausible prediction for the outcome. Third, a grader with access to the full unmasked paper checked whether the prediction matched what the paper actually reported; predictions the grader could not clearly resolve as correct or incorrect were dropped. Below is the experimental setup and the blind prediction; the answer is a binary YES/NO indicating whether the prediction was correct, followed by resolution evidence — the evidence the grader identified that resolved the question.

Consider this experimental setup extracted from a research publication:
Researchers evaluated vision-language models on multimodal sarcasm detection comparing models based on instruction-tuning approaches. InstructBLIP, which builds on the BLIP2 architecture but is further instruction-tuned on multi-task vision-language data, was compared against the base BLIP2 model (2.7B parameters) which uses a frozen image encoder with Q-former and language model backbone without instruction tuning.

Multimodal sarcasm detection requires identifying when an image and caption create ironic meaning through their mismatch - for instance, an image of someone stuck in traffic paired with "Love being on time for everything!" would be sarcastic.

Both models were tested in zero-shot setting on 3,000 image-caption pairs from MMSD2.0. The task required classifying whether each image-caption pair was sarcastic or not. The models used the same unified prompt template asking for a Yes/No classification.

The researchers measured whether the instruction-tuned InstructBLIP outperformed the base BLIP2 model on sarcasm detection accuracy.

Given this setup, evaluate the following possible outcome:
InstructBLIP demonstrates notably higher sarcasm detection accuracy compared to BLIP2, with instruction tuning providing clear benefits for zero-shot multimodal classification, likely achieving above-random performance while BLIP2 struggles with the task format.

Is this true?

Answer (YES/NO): YES